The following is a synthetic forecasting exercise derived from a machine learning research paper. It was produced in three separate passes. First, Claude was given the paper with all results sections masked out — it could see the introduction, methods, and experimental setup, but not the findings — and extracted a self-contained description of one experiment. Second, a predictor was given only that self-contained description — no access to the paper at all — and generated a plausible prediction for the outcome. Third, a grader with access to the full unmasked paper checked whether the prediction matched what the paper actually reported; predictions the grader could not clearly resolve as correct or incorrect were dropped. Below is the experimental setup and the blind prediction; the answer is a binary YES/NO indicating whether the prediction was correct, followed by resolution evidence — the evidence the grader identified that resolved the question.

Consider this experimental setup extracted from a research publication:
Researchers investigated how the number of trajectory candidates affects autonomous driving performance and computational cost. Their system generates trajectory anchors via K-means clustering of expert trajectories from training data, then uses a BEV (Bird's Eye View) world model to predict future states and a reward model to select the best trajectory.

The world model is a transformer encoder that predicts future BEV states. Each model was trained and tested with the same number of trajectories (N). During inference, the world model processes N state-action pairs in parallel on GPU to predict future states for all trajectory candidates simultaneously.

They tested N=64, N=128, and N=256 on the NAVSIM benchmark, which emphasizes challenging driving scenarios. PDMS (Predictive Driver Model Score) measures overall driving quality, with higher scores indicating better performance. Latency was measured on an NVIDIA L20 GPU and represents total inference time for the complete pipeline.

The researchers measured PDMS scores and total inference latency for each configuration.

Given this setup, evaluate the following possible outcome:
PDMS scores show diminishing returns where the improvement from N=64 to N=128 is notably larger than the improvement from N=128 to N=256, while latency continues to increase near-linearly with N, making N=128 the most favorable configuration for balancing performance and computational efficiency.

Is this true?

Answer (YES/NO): NO